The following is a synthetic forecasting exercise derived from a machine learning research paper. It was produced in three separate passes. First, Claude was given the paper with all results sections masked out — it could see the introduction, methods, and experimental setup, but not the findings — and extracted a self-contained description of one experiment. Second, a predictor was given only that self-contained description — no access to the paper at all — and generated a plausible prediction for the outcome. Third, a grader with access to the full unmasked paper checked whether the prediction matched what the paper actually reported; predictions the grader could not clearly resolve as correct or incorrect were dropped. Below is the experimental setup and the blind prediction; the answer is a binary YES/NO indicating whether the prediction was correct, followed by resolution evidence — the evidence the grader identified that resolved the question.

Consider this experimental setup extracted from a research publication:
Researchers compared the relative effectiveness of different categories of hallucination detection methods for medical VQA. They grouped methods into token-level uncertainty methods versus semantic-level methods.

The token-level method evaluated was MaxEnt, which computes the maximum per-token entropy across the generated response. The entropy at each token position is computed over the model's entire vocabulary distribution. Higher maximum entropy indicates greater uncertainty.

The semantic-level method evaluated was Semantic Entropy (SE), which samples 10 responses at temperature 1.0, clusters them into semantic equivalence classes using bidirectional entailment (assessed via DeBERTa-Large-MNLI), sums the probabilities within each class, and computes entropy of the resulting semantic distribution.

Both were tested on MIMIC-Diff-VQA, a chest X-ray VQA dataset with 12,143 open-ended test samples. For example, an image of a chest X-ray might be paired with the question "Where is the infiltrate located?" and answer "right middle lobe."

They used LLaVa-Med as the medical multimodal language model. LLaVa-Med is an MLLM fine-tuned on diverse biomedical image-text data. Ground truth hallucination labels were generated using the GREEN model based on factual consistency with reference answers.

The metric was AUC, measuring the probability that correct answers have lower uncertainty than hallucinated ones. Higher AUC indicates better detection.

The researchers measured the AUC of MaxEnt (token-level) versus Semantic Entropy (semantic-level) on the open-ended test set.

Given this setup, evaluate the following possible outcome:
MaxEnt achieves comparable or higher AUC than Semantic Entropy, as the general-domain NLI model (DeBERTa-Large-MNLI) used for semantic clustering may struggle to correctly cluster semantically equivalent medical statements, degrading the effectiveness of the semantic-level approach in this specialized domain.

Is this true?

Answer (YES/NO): NO